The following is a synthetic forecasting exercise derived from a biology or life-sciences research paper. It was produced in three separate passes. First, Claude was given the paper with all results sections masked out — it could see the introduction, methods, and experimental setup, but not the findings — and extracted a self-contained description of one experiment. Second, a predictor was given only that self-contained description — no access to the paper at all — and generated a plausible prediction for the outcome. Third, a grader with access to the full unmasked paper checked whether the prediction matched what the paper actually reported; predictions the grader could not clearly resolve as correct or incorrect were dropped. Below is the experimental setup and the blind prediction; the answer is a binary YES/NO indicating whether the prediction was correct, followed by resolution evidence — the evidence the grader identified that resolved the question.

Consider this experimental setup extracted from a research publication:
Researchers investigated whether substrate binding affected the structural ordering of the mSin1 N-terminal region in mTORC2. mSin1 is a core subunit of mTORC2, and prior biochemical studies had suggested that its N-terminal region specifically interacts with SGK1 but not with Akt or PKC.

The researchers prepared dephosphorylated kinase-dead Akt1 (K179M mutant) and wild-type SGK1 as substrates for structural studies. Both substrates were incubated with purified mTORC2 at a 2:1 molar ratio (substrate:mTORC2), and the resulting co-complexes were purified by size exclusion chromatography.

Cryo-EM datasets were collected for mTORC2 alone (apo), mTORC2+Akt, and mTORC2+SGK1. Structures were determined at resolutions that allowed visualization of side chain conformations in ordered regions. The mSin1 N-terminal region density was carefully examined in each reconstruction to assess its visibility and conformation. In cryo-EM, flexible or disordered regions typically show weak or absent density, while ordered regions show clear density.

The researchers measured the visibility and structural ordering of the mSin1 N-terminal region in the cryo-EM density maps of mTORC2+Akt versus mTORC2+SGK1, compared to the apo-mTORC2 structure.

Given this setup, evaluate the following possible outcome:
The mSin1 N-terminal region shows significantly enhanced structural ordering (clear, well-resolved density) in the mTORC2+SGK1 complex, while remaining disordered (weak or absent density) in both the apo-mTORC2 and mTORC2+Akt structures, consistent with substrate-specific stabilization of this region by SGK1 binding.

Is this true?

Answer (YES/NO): NO